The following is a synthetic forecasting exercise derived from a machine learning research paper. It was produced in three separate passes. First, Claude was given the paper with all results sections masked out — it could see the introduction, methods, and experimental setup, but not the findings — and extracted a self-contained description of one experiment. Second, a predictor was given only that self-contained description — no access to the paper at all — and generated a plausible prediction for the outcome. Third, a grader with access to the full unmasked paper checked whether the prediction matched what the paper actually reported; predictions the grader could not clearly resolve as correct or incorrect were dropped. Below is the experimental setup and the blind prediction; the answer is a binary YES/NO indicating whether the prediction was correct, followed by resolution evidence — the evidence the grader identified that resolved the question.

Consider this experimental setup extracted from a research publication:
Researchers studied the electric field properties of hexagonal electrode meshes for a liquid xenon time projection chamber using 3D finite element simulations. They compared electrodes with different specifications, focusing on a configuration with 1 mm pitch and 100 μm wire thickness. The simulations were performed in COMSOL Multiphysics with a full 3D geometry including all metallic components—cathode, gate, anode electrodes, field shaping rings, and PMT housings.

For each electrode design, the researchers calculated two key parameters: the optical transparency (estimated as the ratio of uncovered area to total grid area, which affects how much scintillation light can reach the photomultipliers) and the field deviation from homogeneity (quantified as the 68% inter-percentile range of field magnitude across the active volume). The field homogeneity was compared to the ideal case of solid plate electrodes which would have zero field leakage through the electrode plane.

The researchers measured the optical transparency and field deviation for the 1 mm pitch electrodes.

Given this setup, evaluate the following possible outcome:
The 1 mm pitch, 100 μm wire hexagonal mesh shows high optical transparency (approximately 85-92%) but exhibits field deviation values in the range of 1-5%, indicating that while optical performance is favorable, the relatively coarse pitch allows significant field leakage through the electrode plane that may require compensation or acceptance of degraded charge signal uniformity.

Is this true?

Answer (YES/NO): NO